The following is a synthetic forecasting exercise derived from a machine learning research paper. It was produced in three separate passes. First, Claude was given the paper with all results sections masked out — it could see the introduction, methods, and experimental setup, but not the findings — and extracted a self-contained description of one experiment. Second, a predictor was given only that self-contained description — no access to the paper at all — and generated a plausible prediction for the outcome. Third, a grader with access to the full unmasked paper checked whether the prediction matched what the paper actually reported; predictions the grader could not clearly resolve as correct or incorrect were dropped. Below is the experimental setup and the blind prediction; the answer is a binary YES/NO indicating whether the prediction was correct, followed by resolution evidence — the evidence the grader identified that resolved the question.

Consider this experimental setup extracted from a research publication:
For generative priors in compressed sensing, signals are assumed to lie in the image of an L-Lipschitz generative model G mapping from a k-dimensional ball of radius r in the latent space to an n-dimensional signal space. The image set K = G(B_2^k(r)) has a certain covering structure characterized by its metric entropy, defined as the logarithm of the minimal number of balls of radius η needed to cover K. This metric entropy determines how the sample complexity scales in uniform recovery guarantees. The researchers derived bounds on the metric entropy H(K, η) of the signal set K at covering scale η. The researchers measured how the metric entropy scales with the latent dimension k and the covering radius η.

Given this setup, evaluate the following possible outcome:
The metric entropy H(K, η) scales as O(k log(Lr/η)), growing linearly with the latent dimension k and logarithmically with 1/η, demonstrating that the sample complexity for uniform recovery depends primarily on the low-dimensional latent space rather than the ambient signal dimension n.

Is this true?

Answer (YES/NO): YES